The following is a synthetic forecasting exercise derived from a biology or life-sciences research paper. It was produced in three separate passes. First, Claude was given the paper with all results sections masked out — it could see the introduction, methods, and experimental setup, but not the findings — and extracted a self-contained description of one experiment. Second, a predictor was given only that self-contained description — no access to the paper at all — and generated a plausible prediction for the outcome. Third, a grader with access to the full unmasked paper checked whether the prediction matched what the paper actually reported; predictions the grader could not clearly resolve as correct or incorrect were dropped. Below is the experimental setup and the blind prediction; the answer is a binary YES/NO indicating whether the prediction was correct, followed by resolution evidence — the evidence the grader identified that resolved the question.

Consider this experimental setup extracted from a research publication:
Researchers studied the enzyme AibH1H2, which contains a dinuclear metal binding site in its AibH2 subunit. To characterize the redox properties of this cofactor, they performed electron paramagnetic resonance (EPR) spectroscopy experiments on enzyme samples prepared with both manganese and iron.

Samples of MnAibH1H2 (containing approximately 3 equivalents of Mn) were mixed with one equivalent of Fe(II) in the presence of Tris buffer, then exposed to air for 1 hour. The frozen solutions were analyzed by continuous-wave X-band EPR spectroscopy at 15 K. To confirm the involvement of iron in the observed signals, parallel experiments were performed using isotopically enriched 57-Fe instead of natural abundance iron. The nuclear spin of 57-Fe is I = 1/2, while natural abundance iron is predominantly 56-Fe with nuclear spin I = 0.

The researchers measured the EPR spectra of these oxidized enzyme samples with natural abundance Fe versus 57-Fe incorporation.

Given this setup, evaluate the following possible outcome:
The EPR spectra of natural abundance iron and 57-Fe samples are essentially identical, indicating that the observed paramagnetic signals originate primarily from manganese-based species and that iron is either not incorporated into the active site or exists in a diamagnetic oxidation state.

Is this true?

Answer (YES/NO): NO